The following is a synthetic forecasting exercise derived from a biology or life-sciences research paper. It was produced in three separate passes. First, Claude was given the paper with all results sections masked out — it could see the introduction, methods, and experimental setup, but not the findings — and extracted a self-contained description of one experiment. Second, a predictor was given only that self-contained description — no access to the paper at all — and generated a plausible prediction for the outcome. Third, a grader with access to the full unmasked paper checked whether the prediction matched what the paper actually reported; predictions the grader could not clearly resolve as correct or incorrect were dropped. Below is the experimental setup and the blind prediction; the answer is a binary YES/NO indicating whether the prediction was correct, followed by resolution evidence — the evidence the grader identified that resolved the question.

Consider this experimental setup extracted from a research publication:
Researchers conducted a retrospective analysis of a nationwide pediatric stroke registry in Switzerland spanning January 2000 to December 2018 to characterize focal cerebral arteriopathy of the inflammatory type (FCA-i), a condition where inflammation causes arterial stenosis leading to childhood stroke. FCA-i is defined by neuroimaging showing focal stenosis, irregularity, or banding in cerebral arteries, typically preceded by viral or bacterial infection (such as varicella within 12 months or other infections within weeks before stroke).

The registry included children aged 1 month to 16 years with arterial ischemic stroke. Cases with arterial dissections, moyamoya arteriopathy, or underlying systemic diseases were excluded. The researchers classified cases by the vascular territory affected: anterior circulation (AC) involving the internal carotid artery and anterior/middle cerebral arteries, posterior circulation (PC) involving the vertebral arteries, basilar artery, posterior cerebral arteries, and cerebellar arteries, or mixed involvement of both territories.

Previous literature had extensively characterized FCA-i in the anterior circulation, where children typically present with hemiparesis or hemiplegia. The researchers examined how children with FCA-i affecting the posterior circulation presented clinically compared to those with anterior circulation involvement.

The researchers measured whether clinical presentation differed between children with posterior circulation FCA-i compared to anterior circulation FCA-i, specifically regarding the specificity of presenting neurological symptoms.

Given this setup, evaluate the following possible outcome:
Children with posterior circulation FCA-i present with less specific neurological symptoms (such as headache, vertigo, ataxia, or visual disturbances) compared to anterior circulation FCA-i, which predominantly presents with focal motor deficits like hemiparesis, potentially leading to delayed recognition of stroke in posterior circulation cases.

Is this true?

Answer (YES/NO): YES